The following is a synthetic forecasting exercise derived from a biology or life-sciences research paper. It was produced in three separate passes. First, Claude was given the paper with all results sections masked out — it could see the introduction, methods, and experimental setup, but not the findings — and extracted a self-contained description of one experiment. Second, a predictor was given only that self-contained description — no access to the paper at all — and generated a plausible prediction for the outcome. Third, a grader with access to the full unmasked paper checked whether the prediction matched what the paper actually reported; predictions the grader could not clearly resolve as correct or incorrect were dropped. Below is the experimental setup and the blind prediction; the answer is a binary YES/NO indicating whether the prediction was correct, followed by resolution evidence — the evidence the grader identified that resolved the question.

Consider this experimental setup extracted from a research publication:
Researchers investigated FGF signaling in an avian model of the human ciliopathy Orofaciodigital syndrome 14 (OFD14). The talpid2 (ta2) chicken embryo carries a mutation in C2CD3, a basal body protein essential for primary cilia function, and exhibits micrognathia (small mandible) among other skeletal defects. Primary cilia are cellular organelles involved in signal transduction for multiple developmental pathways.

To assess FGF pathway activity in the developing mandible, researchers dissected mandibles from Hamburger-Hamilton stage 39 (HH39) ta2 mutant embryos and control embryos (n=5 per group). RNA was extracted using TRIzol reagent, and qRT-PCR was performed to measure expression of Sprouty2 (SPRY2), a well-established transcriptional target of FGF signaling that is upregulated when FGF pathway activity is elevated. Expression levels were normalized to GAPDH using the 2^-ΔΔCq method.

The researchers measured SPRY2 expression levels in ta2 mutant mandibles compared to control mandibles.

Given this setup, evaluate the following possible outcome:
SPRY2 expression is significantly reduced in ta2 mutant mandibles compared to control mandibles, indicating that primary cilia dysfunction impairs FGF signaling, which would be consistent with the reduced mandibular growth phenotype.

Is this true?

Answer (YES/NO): NO